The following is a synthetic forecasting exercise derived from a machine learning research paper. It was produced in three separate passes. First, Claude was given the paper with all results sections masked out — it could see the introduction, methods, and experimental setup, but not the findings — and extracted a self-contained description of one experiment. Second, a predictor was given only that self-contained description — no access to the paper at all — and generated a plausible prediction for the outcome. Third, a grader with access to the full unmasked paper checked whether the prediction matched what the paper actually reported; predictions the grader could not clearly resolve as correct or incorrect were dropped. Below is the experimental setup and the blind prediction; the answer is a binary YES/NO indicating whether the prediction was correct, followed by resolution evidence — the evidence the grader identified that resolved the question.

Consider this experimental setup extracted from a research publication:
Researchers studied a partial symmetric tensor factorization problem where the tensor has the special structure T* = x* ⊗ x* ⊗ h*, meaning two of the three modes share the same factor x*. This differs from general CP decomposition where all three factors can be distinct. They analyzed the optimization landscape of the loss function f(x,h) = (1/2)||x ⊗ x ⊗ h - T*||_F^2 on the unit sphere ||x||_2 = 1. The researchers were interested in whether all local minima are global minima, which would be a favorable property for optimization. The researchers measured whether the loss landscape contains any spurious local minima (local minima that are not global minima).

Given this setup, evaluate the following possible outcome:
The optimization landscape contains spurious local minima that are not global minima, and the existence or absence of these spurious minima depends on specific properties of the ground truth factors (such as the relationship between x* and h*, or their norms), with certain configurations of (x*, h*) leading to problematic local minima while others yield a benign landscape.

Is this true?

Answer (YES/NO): NO